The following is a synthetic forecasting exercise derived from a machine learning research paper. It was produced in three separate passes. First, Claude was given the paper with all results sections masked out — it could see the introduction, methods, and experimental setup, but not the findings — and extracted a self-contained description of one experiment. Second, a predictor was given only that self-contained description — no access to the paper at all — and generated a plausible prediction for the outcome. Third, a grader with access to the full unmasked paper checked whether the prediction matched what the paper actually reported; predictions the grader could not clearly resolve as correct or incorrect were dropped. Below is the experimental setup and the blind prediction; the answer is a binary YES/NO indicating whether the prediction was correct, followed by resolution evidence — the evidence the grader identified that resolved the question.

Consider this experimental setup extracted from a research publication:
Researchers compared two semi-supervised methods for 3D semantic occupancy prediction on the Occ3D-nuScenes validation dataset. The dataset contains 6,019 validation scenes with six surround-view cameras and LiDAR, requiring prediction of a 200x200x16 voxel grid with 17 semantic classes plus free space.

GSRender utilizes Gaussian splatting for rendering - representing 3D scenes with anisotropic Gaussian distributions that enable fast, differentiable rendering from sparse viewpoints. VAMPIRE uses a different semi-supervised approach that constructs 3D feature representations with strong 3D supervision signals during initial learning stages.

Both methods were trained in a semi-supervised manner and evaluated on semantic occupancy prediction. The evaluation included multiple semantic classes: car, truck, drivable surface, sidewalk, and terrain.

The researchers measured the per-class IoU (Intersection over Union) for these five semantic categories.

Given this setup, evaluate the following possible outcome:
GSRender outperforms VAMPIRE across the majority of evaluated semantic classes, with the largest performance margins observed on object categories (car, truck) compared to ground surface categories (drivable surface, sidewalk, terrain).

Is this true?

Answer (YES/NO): NO